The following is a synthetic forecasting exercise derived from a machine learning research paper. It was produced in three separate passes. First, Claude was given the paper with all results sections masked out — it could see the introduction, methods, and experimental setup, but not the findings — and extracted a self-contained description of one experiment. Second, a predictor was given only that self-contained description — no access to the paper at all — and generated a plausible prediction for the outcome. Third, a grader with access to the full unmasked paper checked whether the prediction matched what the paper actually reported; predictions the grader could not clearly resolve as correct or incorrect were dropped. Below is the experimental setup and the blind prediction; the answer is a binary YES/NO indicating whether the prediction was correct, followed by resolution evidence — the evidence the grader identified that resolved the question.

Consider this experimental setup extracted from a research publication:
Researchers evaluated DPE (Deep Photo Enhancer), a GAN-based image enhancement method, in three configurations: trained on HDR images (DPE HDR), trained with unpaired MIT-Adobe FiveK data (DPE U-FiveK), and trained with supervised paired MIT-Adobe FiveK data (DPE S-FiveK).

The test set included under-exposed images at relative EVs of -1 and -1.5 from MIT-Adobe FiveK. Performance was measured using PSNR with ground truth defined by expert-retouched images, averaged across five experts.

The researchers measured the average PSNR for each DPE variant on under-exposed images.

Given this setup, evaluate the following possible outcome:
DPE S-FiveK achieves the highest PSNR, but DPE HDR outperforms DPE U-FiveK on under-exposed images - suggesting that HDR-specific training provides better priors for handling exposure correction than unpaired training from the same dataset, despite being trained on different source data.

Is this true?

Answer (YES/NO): NO